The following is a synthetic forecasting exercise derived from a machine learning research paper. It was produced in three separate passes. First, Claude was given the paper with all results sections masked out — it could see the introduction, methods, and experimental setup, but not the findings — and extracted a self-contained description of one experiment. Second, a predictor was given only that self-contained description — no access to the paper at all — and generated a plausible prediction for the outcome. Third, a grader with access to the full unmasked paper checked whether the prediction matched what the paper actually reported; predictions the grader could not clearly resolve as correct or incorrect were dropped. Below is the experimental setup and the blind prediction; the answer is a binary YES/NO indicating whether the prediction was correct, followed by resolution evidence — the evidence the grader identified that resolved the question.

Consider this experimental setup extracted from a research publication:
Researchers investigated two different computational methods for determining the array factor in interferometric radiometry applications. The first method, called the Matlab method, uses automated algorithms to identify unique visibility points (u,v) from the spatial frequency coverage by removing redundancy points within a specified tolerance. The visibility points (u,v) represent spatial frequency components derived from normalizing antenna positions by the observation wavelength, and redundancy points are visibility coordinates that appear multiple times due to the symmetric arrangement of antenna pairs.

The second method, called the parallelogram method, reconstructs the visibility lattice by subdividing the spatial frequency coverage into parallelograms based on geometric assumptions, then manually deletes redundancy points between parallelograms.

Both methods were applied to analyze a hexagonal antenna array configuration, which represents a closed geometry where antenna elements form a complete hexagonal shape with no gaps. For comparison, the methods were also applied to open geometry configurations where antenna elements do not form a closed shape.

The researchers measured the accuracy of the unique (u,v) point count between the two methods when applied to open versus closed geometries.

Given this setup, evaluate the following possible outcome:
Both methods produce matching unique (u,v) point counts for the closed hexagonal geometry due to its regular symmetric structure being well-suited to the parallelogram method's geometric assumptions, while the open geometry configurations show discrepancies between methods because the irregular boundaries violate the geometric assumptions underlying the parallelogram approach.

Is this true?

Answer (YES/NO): NO